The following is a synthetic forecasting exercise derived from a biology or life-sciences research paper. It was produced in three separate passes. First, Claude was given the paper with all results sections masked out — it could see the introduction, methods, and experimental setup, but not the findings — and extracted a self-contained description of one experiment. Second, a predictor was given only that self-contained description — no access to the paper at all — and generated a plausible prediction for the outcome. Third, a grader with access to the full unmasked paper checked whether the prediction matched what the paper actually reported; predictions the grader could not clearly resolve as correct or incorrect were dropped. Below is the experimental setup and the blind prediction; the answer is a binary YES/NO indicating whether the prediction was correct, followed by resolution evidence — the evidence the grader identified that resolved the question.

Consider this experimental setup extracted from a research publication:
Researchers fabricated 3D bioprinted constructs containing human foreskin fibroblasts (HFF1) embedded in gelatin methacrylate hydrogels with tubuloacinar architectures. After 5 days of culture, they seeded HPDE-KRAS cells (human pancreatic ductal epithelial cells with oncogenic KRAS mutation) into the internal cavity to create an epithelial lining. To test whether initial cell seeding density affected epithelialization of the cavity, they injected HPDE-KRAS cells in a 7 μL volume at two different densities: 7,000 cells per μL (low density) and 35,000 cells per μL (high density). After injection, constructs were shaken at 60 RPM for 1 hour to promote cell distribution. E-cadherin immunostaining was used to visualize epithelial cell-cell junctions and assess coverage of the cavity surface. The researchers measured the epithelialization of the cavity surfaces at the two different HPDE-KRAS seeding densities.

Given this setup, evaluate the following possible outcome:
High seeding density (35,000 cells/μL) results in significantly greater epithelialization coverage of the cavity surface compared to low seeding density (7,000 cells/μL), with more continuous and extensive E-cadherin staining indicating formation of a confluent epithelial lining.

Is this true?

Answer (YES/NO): NO